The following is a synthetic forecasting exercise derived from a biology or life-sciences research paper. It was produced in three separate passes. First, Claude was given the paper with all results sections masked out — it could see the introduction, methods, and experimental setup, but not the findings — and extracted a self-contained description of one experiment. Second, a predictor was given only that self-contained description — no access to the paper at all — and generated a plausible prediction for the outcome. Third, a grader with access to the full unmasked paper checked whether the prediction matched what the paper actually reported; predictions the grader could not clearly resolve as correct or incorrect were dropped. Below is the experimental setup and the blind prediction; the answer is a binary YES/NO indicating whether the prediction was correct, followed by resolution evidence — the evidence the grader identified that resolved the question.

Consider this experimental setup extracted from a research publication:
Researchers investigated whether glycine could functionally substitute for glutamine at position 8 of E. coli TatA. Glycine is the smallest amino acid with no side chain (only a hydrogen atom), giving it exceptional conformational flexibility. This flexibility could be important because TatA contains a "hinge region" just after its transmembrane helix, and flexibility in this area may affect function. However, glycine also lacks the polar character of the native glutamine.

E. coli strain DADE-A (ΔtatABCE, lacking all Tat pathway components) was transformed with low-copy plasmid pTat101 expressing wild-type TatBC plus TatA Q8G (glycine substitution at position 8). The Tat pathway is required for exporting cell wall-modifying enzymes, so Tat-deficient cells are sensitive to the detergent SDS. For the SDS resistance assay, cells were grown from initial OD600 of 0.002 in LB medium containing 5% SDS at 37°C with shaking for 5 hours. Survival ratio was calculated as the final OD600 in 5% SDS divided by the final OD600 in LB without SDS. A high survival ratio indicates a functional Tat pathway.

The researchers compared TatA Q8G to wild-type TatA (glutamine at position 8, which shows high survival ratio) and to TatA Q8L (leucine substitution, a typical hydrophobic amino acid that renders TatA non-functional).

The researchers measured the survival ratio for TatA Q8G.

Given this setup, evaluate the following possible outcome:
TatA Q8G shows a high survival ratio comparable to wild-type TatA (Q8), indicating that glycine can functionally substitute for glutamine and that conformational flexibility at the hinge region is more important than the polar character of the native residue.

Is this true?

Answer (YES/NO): NO